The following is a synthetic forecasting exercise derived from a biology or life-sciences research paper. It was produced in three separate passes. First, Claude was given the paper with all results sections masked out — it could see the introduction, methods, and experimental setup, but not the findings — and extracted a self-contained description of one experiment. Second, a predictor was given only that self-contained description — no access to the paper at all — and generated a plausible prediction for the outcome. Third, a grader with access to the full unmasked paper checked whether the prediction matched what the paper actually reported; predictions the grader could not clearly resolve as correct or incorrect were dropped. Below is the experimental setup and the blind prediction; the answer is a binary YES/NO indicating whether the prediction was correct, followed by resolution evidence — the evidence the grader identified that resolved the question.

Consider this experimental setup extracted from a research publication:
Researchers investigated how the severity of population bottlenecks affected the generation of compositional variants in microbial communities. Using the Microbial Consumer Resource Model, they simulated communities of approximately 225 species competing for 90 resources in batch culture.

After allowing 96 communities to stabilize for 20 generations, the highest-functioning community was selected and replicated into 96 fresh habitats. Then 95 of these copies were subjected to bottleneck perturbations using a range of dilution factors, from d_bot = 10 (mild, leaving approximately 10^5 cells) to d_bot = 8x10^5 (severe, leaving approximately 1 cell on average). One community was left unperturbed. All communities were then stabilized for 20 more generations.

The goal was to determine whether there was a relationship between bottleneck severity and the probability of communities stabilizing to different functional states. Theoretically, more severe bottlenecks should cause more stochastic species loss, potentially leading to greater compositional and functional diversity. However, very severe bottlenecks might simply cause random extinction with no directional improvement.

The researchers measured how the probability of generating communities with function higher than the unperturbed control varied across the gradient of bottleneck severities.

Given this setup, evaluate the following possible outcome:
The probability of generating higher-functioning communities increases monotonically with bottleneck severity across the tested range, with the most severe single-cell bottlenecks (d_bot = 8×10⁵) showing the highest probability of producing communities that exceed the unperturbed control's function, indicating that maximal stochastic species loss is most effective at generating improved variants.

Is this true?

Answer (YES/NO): NO